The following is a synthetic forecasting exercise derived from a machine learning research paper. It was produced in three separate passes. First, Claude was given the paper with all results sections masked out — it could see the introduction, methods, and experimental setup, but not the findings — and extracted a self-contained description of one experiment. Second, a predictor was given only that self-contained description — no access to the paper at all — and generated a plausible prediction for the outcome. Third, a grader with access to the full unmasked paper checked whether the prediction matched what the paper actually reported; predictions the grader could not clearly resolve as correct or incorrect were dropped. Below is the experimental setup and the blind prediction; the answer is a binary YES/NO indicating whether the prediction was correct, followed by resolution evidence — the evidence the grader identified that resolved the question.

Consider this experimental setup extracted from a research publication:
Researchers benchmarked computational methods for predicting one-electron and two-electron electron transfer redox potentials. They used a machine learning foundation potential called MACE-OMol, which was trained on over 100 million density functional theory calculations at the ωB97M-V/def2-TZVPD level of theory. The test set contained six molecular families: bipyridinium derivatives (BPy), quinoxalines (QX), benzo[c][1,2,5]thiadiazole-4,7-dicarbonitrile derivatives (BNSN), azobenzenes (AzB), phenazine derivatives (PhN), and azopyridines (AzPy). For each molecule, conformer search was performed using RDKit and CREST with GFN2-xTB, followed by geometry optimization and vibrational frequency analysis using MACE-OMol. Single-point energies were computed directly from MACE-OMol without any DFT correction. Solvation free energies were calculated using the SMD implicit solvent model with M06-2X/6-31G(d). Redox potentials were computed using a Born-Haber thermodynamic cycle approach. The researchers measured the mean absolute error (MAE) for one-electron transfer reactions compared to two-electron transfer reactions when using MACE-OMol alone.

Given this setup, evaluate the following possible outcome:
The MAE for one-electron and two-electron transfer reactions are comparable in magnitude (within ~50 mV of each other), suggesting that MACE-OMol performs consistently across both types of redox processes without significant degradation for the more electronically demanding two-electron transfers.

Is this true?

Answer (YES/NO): NO